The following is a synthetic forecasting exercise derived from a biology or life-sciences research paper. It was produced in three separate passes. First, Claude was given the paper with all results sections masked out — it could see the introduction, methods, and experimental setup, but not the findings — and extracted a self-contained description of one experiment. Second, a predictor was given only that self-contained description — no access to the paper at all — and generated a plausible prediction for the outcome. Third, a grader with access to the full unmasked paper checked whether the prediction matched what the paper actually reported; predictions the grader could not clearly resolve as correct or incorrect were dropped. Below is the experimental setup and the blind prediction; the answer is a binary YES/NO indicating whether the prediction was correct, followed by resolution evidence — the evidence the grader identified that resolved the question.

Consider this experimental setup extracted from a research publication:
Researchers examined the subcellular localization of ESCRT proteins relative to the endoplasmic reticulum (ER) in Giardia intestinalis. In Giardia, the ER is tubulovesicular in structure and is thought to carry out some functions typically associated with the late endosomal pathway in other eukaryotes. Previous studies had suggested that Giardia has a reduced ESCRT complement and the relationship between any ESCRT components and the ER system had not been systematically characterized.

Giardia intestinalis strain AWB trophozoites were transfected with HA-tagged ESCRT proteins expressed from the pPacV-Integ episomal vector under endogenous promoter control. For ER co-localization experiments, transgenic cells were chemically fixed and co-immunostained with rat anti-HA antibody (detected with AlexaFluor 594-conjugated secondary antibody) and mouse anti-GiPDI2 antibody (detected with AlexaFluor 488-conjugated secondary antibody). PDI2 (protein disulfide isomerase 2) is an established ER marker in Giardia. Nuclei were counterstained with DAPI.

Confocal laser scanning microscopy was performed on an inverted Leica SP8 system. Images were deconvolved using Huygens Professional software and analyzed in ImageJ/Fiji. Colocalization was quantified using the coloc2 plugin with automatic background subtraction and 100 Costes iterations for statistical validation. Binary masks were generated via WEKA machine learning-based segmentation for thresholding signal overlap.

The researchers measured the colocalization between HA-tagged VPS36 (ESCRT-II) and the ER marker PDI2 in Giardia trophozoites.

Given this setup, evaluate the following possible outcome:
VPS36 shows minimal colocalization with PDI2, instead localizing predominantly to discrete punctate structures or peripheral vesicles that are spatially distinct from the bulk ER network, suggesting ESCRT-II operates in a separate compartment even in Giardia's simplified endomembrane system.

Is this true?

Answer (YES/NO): NO